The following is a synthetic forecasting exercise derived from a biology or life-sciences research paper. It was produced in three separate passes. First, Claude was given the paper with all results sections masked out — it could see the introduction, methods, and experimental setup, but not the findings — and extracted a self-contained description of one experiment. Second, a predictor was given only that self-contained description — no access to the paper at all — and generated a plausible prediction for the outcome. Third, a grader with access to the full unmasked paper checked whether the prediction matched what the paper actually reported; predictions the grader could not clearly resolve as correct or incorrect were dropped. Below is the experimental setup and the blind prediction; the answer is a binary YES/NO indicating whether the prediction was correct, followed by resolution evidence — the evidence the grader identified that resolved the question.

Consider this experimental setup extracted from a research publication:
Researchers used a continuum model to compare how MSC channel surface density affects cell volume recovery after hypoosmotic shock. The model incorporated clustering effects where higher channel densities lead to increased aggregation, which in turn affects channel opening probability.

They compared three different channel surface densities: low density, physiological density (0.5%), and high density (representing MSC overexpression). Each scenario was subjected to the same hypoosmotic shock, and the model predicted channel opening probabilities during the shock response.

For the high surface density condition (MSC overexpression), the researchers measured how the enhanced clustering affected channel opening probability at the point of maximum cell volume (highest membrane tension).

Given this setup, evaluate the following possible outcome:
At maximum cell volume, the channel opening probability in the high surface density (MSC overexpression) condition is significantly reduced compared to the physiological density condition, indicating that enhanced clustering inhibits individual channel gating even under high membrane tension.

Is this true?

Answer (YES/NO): YES